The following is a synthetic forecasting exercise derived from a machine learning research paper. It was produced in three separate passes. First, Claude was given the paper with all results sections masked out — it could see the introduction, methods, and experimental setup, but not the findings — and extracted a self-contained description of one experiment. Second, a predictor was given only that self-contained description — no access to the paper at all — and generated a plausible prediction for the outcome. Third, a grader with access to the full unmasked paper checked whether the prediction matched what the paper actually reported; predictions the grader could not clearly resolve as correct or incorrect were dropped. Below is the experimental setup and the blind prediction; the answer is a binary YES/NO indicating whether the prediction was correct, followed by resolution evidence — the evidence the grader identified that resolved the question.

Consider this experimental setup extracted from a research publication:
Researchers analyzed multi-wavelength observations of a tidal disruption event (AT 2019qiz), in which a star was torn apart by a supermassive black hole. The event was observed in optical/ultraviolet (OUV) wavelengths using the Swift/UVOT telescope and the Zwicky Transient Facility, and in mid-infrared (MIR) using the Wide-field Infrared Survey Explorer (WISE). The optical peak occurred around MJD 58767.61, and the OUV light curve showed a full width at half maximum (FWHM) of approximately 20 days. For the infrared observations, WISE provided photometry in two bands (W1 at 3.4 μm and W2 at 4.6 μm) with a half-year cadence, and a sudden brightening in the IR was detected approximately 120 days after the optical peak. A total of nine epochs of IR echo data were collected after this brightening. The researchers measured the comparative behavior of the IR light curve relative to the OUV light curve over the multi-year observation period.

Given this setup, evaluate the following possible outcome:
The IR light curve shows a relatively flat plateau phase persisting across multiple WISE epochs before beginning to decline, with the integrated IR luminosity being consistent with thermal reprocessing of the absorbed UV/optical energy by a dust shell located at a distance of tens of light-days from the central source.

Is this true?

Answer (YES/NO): NO